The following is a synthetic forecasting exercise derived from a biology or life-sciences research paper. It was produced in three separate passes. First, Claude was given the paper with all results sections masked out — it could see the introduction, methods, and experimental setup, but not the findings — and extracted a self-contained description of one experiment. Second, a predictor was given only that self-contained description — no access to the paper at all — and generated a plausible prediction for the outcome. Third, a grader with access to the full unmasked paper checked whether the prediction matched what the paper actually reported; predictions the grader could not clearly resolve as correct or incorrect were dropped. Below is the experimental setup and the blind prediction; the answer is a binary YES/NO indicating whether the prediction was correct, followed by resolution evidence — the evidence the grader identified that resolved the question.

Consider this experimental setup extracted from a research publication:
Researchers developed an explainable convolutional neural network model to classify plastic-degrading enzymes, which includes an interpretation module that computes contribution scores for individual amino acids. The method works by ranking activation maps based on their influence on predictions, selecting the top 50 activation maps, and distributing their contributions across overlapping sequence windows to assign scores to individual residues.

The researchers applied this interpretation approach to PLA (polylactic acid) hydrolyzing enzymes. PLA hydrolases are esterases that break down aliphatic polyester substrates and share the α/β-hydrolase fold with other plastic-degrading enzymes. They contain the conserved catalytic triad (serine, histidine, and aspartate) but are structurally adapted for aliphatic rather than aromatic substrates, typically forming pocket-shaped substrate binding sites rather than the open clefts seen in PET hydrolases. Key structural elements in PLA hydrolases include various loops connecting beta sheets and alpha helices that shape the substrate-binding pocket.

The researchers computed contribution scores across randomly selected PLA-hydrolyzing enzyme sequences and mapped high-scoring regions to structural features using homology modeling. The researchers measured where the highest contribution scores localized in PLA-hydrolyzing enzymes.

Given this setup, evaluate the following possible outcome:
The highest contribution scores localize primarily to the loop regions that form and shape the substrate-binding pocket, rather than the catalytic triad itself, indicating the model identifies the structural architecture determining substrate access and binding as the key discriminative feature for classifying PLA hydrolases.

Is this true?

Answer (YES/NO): NO